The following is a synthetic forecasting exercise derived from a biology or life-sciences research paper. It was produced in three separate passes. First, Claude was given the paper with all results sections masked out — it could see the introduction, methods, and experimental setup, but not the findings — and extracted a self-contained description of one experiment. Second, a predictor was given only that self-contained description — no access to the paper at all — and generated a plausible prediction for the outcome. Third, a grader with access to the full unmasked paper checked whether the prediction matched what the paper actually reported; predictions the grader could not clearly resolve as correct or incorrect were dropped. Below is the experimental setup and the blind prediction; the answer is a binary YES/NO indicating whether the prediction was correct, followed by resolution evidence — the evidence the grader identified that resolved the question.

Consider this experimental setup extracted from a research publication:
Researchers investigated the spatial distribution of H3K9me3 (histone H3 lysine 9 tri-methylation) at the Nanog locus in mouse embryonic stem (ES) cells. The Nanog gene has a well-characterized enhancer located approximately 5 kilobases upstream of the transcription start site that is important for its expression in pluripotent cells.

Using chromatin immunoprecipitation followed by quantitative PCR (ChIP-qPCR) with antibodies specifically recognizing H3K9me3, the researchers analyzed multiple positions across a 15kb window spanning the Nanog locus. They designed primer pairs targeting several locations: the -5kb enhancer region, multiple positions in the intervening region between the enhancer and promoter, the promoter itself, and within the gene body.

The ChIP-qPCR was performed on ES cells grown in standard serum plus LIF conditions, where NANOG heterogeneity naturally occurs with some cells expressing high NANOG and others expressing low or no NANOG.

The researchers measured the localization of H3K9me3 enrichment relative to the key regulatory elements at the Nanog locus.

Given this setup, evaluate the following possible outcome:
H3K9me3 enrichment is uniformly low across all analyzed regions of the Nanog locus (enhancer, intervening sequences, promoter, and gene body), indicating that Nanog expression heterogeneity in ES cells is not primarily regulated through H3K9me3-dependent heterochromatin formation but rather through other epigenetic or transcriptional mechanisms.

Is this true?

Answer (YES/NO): NO